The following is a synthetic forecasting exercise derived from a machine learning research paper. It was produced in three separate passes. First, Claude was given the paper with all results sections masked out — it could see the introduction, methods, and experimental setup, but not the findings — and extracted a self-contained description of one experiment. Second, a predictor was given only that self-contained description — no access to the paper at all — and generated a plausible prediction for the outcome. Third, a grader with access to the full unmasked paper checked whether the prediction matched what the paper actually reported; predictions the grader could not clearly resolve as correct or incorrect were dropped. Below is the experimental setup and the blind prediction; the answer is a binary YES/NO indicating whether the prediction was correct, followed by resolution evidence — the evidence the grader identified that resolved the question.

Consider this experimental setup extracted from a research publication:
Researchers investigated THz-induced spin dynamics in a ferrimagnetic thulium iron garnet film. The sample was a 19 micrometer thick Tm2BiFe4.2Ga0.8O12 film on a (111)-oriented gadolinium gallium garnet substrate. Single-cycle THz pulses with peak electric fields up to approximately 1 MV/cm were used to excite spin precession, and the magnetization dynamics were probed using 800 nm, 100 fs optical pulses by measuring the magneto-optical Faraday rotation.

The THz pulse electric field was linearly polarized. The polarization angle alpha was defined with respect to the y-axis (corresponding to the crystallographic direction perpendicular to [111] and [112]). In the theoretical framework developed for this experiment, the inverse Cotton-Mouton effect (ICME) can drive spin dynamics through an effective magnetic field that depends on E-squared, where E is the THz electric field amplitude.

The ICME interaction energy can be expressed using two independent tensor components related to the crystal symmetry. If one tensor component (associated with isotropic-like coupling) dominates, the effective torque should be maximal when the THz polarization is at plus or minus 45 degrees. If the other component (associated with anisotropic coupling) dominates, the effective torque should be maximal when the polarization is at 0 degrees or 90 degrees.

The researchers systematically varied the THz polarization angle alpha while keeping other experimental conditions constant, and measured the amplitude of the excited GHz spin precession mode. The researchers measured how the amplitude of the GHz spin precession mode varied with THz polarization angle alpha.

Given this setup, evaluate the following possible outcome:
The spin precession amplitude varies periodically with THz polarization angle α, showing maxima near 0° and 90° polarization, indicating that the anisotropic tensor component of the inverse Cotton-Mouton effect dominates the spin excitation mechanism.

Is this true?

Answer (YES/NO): NO